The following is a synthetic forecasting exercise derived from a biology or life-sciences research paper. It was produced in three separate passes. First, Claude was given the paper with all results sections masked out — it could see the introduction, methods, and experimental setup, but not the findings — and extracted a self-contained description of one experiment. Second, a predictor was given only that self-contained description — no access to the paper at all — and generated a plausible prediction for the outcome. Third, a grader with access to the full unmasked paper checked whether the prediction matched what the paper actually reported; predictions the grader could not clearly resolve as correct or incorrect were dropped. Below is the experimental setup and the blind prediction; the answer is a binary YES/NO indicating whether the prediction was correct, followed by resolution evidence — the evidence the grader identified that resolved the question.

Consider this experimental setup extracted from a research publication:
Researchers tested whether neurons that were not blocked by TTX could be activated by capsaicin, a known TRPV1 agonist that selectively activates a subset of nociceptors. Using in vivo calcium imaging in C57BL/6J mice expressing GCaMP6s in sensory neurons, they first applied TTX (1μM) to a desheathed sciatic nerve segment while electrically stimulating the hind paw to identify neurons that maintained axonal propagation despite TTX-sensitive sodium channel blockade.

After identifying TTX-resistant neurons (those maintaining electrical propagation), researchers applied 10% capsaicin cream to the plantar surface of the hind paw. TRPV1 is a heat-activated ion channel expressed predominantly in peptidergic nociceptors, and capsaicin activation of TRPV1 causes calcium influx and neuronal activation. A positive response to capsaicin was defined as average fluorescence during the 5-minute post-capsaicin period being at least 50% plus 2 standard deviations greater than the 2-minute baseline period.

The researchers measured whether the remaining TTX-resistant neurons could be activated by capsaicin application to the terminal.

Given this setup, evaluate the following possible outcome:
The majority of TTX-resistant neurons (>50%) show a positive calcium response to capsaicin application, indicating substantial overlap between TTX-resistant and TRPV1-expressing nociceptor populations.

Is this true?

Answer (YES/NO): YES